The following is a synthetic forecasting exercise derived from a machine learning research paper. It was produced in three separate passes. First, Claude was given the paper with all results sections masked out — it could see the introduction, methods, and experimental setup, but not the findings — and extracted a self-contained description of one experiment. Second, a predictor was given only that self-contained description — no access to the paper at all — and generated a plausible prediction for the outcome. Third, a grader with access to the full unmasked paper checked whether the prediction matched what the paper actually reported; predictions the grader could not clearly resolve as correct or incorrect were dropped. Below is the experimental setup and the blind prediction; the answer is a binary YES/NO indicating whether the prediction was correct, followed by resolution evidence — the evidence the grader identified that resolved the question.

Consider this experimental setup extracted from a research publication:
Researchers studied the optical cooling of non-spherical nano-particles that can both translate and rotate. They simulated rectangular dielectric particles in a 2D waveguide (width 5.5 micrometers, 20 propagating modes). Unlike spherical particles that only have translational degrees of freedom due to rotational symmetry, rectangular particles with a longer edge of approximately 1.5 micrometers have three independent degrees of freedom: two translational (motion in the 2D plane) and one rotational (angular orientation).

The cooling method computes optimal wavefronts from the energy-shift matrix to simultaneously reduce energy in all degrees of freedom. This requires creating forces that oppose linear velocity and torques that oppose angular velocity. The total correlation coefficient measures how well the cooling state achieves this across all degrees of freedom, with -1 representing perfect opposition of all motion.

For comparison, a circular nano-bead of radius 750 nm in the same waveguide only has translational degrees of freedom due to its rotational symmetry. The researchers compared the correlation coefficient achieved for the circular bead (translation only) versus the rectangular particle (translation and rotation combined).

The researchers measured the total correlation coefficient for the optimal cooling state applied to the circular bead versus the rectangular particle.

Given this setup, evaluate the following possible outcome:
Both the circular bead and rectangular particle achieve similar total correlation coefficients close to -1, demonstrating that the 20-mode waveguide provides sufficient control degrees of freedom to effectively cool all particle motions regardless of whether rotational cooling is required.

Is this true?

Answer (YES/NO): NO